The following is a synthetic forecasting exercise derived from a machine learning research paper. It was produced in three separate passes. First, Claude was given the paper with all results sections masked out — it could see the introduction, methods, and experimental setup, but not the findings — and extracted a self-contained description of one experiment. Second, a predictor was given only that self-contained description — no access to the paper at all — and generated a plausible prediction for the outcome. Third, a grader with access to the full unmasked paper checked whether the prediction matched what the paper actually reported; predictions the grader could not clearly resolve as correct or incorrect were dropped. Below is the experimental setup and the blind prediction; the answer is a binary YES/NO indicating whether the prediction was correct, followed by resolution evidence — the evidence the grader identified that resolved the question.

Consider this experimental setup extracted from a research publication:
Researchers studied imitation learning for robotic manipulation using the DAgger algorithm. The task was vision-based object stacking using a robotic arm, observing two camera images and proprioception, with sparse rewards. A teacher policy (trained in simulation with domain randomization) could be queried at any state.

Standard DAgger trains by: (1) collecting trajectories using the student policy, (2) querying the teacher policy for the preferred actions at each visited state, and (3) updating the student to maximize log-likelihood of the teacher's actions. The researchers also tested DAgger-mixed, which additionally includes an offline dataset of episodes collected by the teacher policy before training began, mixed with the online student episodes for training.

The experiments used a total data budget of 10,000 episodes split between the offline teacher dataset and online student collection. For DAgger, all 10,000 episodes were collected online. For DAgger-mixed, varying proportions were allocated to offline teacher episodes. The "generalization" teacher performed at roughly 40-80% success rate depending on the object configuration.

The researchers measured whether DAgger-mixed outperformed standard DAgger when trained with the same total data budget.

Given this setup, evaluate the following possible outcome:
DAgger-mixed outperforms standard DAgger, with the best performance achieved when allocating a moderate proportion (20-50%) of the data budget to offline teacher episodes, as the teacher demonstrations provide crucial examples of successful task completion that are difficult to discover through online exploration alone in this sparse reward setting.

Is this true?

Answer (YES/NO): YES